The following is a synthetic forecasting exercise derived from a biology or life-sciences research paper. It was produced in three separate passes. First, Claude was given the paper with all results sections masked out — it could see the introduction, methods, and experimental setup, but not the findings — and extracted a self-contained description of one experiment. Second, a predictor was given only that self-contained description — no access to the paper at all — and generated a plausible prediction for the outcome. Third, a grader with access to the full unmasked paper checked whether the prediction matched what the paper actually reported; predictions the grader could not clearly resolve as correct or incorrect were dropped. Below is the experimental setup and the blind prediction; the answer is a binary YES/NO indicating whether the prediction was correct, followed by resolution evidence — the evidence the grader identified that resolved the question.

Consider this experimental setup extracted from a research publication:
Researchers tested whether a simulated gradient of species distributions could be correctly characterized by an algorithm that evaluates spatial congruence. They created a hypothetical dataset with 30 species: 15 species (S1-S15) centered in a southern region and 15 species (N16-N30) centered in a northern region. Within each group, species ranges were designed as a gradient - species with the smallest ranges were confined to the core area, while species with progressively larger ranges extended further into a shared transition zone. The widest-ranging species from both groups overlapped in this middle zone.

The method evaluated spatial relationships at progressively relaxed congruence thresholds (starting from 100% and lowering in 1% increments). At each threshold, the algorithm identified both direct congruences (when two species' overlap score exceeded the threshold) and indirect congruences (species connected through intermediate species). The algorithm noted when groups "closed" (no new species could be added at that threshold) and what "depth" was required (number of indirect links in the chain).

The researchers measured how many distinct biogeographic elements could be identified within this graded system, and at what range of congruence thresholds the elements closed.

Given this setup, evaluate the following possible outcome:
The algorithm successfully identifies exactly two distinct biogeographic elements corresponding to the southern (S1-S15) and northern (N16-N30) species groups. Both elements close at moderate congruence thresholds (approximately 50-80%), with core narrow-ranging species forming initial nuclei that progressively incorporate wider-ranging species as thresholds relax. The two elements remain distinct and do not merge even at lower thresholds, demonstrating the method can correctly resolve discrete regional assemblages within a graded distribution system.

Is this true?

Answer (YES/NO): NO